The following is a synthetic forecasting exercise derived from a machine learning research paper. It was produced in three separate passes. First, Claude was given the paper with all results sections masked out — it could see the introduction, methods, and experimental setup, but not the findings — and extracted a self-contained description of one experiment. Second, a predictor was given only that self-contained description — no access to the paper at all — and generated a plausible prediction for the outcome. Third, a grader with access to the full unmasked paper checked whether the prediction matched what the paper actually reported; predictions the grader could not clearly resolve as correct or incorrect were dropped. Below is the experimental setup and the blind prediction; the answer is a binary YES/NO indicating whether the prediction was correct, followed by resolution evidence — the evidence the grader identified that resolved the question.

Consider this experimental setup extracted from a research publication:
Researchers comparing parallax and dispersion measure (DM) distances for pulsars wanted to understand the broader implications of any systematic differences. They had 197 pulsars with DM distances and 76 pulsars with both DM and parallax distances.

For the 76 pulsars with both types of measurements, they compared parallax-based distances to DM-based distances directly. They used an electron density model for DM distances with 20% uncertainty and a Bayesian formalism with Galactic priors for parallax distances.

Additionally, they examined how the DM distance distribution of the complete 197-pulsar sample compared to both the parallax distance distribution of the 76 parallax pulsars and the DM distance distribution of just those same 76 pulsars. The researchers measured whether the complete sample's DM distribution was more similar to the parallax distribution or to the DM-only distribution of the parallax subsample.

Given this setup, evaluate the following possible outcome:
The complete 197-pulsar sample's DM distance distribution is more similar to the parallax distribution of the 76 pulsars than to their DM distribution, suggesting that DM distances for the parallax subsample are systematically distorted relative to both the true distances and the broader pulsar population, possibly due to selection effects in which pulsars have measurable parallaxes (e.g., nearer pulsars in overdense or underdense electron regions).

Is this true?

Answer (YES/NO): YES